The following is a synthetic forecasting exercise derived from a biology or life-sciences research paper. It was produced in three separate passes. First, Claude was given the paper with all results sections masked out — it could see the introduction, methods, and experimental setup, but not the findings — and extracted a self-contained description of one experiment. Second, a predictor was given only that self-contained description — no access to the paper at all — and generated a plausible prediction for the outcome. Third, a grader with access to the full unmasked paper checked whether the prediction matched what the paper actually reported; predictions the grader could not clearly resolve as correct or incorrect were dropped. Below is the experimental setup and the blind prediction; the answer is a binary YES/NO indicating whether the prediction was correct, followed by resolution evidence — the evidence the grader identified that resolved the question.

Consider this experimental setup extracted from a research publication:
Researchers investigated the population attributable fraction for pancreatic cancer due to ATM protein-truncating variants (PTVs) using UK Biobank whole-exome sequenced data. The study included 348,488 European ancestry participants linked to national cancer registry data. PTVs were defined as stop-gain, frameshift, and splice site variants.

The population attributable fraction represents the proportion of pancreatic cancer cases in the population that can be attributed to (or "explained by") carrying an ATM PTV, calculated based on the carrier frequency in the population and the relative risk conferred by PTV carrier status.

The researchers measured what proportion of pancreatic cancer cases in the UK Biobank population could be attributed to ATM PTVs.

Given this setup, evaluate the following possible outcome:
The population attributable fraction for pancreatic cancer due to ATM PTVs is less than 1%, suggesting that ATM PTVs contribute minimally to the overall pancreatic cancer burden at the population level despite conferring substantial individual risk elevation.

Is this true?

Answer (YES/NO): NO